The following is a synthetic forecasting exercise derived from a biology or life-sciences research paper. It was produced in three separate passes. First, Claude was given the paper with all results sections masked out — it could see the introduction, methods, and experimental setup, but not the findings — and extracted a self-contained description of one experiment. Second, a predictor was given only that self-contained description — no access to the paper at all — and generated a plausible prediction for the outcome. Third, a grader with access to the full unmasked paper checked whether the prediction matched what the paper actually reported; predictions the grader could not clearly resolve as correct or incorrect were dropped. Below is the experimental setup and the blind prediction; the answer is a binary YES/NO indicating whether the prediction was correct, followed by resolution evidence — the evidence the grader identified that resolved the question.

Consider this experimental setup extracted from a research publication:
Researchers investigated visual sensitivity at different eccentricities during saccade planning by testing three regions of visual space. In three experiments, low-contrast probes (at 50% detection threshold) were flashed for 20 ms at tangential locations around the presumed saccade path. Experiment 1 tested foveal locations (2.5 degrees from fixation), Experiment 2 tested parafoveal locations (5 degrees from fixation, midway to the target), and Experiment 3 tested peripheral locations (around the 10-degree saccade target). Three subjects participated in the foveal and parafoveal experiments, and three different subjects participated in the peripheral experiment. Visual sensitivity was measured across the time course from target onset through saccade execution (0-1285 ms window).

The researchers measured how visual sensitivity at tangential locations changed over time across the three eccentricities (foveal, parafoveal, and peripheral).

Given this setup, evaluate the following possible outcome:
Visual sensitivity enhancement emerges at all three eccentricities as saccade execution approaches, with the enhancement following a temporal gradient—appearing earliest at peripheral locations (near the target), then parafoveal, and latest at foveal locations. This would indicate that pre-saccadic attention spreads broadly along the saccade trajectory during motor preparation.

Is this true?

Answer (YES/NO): NO